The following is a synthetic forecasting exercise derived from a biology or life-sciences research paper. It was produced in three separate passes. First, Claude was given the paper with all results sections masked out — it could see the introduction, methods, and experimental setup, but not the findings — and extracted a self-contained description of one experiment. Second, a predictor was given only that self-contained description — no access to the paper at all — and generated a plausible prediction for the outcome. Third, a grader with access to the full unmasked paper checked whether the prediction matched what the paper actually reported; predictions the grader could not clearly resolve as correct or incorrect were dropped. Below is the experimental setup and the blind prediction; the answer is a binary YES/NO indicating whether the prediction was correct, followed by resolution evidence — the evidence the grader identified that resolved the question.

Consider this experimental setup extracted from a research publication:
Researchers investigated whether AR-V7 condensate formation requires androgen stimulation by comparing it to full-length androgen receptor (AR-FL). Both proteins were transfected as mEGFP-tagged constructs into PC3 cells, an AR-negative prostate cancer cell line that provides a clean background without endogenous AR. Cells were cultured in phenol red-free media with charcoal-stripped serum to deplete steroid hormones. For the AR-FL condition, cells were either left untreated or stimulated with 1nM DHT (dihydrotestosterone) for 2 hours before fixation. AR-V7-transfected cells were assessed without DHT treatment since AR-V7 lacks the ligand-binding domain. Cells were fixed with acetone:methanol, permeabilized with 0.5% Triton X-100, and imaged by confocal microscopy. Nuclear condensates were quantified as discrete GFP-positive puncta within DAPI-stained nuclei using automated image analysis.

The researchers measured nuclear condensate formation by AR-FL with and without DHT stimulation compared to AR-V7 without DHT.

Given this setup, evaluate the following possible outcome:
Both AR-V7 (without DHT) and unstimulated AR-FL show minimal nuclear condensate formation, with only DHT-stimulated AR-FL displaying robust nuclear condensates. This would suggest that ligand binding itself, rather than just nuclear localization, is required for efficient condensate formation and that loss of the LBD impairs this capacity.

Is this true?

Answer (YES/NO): NO